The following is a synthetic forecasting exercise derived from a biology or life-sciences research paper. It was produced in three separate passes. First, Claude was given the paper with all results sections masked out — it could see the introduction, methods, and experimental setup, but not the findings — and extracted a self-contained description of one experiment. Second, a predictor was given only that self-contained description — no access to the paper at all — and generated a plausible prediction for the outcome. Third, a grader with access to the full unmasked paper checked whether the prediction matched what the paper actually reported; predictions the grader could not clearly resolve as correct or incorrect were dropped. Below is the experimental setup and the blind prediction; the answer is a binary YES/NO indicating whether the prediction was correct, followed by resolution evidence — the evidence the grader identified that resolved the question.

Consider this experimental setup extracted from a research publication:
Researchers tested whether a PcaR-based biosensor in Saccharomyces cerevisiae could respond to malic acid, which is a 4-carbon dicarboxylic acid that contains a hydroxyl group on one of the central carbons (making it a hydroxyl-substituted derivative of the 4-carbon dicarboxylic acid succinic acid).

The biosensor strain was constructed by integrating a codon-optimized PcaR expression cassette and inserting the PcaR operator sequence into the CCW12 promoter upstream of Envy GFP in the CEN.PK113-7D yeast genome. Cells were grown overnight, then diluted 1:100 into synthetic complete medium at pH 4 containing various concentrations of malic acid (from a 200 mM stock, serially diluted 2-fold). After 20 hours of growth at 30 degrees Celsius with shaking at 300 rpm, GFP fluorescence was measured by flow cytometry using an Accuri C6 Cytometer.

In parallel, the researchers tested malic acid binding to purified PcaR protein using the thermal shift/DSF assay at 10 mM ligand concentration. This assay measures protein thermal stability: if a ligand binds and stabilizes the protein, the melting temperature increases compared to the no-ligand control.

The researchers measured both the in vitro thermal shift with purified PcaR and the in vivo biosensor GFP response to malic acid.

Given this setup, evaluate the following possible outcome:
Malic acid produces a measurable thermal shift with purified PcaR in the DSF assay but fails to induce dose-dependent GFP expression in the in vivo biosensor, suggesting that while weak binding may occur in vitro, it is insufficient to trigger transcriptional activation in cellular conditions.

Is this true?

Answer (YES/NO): NO